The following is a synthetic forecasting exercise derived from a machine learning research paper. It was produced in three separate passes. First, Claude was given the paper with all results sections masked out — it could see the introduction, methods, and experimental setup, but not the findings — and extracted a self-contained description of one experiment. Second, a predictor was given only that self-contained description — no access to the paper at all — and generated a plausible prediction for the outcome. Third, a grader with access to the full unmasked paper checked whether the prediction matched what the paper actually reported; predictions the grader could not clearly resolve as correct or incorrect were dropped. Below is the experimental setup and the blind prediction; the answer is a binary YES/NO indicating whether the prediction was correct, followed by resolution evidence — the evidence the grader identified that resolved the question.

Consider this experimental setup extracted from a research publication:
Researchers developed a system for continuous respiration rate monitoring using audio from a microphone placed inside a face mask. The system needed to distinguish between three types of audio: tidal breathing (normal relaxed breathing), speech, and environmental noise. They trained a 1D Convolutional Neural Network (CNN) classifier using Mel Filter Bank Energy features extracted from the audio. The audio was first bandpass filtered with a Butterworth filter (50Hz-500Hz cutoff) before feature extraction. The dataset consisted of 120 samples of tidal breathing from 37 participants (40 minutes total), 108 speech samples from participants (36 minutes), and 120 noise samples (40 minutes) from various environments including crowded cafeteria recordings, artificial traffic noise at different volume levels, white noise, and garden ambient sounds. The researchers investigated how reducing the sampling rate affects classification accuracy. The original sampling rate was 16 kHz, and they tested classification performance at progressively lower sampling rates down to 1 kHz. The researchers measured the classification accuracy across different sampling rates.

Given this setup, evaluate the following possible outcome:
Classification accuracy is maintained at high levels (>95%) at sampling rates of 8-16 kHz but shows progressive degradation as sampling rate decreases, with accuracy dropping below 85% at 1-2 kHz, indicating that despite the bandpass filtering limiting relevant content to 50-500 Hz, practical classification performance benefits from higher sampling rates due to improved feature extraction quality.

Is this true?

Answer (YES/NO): NO